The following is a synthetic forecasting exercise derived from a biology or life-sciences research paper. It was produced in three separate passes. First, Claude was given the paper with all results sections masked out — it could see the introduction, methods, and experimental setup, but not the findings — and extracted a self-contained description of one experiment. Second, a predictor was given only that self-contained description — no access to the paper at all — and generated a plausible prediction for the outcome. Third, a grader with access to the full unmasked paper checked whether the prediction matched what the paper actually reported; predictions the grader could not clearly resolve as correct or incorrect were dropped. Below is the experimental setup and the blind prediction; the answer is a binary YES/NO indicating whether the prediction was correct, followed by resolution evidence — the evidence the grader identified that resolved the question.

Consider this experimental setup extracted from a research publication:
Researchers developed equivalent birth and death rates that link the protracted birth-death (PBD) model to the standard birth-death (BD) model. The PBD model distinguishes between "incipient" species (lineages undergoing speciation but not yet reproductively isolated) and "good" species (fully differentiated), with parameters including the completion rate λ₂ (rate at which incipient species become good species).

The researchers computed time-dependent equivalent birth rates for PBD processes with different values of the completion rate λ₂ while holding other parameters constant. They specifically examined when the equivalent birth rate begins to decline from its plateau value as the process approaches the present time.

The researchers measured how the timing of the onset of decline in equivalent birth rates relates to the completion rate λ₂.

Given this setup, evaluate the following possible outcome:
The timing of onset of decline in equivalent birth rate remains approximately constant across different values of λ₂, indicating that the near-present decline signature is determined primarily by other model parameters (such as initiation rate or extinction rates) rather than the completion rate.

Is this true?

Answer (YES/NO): NO